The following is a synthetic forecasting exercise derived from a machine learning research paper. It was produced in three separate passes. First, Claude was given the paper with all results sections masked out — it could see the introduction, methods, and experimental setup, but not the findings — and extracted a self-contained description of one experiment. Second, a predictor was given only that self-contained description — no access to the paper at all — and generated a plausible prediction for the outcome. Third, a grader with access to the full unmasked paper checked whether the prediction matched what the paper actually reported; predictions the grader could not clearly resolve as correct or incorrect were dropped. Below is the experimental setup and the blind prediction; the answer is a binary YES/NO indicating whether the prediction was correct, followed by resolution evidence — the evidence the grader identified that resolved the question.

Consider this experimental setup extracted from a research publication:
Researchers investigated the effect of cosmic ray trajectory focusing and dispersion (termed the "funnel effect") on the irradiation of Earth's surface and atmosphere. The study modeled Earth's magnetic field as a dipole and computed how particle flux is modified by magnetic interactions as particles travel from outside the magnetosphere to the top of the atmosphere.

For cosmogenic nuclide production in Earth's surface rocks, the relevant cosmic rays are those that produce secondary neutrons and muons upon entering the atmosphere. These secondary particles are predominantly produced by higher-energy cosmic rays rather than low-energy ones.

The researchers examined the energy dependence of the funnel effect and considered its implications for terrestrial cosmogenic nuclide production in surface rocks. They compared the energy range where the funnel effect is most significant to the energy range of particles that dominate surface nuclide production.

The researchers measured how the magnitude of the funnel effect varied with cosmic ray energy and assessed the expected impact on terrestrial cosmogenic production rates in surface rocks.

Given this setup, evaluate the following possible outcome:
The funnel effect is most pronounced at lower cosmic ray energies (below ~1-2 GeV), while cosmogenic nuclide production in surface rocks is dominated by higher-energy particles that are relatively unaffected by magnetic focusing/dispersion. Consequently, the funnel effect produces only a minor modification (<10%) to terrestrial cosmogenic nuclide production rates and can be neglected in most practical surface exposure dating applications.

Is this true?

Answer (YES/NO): NO